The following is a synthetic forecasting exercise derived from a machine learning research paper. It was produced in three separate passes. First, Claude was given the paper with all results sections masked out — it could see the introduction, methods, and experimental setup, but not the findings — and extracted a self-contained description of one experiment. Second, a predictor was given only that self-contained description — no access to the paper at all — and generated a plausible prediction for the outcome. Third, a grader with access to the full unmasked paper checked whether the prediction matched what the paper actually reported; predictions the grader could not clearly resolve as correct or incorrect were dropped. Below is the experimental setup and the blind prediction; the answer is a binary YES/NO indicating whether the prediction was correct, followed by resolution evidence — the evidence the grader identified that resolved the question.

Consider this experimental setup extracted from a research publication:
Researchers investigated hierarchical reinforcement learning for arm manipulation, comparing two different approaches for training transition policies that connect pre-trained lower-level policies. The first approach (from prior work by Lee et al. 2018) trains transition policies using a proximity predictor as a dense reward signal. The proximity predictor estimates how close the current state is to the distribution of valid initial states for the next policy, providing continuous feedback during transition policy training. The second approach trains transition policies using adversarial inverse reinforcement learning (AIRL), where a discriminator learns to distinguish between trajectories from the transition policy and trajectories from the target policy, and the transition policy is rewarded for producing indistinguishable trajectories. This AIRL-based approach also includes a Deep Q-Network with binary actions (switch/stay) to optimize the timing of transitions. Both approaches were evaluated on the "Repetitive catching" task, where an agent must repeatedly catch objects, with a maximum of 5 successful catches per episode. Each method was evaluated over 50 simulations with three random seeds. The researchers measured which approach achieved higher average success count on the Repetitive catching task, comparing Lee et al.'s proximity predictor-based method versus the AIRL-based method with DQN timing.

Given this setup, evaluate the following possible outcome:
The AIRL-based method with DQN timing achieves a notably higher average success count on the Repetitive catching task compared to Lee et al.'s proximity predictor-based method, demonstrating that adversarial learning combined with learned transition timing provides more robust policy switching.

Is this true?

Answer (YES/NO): NO